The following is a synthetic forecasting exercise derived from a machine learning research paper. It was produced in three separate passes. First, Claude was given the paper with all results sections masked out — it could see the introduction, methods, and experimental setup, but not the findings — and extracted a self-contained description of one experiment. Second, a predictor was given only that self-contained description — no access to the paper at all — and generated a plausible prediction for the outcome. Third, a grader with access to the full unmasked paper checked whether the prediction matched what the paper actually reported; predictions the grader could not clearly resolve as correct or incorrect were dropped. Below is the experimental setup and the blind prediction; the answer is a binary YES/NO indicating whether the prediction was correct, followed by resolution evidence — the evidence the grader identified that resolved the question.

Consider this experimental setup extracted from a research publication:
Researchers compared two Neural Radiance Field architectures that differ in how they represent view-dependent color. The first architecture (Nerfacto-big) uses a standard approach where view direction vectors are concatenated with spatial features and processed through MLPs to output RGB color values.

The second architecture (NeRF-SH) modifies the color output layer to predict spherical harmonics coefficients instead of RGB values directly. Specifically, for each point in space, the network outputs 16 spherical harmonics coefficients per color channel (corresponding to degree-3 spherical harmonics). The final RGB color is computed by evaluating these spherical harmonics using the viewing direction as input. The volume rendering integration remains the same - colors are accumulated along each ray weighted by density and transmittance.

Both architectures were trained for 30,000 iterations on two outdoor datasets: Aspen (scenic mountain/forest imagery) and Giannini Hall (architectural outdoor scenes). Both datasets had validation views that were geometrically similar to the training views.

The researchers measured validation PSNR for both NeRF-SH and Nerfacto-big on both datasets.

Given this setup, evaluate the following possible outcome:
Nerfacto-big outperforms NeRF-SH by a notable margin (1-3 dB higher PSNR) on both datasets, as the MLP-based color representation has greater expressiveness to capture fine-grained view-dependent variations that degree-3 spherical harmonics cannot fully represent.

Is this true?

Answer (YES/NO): NO